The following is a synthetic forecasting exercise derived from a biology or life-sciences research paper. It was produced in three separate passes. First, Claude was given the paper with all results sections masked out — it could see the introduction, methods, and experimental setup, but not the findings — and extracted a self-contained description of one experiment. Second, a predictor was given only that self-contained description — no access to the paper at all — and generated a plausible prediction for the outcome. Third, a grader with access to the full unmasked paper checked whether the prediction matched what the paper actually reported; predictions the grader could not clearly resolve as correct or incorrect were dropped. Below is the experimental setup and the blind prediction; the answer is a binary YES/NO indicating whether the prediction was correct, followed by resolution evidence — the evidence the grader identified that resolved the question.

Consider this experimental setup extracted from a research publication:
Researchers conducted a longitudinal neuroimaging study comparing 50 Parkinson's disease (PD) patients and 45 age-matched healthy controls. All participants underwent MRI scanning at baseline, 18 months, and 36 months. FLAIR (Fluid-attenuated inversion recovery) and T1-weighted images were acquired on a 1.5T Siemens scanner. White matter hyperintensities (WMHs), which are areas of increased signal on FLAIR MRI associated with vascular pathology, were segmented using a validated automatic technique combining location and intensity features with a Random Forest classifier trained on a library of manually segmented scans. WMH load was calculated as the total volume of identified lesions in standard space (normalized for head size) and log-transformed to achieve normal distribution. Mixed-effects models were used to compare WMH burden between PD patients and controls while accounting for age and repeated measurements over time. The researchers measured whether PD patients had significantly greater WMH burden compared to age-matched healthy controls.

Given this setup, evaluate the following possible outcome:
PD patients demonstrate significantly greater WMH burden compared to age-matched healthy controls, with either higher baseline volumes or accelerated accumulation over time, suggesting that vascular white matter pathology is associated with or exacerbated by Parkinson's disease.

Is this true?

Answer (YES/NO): NO